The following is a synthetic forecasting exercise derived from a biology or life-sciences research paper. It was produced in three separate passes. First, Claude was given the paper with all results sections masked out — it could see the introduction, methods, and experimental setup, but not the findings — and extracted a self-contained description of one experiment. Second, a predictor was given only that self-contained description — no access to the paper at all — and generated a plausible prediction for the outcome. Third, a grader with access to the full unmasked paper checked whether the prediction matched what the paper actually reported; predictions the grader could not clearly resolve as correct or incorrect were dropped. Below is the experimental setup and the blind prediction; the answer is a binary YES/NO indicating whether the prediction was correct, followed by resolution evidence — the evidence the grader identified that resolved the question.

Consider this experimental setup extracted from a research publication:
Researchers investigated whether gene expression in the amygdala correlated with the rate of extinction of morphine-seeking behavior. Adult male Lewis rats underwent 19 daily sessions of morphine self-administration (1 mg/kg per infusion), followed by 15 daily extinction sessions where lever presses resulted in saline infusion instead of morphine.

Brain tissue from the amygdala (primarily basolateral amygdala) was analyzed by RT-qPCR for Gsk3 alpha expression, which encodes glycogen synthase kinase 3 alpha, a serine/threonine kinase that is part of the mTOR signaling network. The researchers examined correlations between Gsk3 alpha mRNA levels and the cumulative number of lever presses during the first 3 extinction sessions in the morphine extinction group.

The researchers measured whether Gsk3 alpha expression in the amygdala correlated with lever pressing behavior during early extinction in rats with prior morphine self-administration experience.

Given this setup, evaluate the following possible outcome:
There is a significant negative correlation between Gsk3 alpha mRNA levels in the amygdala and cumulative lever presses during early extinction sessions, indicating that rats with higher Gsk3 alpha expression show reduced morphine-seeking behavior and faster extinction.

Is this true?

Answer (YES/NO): NO